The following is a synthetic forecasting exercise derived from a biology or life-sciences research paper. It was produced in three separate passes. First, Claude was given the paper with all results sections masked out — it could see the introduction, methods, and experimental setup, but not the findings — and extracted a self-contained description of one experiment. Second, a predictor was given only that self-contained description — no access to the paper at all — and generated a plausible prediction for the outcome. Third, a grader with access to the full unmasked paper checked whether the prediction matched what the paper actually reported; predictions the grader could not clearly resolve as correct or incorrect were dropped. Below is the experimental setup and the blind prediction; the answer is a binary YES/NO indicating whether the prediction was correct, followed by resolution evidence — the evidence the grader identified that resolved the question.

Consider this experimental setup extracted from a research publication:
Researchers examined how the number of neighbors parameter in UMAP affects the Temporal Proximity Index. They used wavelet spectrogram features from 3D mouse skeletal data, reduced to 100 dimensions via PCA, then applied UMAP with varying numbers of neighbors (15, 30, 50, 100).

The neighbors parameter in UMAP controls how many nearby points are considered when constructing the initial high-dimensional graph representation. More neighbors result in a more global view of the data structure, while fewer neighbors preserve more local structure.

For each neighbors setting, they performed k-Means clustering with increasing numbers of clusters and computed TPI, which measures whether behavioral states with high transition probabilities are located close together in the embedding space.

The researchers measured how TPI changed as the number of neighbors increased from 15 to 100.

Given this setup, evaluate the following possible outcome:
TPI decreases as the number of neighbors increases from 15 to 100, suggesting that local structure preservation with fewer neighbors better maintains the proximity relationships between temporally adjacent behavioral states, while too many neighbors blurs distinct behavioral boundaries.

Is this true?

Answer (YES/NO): NO